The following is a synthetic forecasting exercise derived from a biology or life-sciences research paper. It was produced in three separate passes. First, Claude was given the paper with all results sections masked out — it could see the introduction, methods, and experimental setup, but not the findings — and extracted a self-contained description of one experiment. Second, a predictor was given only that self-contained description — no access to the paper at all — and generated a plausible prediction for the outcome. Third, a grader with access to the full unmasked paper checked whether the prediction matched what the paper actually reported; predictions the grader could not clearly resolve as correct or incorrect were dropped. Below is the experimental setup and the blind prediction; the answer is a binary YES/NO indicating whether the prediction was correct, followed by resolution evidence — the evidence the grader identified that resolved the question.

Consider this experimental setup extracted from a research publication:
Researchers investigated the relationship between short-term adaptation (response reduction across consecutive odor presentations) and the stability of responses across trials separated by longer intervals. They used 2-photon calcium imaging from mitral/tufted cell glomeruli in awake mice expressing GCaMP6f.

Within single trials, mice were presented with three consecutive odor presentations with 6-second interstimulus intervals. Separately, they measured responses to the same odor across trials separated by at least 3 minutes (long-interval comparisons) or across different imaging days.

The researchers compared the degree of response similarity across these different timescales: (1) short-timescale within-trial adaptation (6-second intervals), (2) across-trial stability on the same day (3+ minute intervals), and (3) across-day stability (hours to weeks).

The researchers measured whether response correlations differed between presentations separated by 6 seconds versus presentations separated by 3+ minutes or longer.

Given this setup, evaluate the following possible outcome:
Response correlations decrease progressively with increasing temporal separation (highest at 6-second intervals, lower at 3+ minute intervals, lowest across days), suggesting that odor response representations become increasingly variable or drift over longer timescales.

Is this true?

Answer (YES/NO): NO